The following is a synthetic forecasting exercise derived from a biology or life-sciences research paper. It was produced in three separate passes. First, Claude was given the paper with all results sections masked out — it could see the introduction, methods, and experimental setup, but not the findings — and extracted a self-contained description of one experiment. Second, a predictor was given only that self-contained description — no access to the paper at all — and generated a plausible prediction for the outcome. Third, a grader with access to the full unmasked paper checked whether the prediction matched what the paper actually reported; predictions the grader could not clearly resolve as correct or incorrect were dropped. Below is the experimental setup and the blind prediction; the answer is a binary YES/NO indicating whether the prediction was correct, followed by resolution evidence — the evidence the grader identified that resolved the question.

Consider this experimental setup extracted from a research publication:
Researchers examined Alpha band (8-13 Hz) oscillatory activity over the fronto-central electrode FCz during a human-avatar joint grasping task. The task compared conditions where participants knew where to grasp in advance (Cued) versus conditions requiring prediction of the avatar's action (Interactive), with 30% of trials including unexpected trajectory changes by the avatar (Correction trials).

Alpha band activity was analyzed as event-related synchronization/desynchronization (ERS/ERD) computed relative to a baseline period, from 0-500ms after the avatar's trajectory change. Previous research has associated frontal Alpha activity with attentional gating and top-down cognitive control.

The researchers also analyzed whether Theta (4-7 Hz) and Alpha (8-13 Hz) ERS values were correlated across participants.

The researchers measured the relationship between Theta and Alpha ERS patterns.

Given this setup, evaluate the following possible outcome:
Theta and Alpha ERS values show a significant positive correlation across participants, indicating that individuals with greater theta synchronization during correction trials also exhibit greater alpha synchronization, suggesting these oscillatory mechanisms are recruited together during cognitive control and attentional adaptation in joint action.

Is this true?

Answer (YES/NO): NO